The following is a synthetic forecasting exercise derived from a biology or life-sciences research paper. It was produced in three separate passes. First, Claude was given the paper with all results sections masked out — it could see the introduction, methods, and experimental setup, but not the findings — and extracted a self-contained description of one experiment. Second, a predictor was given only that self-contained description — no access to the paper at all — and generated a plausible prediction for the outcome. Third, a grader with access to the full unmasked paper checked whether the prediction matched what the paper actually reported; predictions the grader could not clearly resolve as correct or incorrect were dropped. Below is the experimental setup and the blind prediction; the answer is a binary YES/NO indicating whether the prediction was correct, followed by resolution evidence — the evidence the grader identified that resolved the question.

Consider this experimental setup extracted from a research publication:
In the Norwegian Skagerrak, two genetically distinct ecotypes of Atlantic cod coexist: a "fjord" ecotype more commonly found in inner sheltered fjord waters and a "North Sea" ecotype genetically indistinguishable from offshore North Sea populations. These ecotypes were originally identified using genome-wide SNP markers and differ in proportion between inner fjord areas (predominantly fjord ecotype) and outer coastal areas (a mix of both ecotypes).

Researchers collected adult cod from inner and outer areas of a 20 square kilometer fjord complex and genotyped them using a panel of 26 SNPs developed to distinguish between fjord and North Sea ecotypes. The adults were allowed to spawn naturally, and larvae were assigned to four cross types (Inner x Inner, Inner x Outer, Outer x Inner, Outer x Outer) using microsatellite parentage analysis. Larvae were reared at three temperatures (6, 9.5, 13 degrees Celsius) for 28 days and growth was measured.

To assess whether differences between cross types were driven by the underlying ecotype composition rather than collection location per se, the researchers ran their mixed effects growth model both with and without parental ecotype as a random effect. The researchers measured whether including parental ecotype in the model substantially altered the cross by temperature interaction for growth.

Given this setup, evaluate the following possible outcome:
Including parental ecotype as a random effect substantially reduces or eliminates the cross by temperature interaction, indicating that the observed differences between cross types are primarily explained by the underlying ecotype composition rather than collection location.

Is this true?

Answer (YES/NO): NO